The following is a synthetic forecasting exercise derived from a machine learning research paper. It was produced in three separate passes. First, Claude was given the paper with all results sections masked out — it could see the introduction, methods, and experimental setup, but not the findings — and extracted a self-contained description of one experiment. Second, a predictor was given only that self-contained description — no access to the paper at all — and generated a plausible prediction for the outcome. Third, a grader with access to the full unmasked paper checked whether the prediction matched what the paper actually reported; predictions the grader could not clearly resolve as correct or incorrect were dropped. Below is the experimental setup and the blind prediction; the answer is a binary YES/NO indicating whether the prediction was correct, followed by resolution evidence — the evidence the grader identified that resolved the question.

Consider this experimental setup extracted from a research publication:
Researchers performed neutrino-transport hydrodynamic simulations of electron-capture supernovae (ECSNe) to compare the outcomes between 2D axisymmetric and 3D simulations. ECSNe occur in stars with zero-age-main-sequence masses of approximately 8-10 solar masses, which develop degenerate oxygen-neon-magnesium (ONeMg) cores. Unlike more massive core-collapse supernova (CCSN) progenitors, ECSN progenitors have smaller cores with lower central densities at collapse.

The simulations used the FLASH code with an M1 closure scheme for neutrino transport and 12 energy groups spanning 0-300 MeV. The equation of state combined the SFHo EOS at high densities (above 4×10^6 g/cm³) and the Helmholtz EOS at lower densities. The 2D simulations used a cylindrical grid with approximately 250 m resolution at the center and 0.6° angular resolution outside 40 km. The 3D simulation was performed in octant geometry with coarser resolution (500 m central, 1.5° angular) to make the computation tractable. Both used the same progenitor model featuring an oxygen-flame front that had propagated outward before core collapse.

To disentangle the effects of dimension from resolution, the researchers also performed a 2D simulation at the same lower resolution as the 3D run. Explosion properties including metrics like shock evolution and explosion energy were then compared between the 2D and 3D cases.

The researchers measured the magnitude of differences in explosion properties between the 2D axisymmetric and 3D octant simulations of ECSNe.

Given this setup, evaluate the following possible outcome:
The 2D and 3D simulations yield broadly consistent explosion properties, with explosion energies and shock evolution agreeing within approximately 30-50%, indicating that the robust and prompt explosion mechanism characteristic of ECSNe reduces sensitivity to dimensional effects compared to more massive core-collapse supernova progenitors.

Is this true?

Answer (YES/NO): YES